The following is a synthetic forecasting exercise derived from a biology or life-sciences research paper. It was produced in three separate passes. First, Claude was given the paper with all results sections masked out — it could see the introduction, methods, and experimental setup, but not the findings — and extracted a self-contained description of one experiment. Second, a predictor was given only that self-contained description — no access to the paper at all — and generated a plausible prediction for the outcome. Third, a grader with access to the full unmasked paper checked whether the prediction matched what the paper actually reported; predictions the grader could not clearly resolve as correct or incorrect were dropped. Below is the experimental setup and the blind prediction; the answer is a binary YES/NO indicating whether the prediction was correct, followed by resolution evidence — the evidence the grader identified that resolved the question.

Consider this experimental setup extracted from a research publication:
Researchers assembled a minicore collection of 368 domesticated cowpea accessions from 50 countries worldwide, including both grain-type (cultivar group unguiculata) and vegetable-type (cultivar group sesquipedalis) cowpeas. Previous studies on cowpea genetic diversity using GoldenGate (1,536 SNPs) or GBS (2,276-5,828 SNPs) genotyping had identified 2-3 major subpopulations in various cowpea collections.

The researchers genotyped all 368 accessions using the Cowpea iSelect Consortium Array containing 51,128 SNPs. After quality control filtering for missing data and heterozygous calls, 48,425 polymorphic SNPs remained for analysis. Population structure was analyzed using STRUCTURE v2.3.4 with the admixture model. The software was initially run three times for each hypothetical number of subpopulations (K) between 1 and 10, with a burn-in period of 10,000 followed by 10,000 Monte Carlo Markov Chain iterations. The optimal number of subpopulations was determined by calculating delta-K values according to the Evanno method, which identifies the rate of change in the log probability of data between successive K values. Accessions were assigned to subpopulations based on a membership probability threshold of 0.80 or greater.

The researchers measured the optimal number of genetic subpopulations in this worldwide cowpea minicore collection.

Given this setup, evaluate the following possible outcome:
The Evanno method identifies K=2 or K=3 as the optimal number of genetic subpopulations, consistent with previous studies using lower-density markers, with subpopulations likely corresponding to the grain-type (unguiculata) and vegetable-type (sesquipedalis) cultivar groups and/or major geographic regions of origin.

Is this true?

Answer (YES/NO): NO